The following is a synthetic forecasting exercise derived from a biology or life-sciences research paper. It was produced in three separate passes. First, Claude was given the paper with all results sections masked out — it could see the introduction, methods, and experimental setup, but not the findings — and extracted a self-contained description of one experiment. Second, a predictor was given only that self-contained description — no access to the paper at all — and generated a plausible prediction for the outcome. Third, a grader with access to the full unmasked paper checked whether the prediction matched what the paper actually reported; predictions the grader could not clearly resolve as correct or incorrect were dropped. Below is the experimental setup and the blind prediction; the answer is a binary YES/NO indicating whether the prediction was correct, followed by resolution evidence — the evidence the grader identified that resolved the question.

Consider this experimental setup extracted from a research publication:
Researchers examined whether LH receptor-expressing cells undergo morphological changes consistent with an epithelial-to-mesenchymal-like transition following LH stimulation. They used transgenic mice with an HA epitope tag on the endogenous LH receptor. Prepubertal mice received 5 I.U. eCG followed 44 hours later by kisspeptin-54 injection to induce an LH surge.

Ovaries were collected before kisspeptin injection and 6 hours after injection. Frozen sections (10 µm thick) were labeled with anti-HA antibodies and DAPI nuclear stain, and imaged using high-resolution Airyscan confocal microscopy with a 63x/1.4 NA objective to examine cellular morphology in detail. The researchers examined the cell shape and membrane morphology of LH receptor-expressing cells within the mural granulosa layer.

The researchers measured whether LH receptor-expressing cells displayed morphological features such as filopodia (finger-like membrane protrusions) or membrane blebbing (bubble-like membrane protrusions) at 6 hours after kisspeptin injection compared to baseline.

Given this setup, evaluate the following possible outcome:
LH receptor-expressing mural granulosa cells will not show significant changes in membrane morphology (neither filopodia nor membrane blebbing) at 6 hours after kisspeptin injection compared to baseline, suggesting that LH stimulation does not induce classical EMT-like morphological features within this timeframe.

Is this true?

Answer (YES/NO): NO